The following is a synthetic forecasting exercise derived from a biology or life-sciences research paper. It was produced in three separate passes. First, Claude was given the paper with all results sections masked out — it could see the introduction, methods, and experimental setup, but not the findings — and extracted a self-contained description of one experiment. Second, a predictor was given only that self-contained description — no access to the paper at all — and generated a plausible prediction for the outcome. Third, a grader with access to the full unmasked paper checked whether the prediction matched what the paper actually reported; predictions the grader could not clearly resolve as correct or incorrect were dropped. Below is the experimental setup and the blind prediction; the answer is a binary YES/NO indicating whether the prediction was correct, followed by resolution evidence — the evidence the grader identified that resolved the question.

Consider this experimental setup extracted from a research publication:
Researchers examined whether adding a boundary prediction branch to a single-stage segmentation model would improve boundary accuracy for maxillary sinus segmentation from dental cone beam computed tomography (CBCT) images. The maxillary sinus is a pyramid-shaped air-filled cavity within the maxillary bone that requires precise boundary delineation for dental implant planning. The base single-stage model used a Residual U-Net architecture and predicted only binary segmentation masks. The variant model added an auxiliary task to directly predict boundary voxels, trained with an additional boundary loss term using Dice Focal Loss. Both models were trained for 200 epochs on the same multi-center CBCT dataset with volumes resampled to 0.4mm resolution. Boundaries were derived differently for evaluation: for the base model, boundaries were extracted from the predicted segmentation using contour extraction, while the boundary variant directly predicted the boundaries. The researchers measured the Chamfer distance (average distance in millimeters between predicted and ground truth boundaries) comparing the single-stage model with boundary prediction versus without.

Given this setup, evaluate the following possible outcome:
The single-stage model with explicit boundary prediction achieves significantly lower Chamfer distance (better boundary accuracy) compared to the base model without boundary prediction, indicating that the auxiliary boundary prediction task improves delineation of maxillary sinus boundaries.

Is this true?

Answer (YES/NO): YES